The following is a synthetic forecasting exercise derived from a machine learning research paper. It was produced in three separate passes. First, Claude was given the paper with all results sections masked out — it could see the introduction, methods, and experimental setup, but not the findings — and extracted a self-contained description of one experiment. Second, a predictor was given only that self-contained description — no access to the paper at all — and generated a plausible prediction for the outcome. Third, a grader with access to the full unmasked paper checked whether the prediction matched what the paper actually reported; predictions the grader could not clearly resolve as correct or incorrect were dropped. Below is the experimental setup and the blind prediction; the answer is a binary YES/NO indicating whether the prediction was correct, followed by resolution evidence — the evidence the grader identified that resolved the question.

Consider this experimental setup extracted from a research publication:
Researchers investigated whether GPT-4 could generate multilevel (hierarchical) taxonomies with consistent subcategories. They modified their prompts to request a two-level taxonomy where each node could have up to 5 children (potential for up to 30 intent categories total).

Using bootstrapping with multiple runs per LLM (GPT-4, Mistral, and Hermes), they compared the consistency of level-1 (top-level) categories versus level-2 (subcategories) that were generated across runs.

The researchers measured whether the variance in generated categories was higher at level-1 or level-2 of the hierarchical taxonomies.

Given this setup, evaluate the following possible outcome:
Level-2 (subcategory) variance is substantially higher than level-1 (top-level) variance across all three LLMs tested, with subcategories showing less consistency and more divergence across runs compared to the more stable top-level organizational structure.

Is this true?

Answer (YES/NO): YES